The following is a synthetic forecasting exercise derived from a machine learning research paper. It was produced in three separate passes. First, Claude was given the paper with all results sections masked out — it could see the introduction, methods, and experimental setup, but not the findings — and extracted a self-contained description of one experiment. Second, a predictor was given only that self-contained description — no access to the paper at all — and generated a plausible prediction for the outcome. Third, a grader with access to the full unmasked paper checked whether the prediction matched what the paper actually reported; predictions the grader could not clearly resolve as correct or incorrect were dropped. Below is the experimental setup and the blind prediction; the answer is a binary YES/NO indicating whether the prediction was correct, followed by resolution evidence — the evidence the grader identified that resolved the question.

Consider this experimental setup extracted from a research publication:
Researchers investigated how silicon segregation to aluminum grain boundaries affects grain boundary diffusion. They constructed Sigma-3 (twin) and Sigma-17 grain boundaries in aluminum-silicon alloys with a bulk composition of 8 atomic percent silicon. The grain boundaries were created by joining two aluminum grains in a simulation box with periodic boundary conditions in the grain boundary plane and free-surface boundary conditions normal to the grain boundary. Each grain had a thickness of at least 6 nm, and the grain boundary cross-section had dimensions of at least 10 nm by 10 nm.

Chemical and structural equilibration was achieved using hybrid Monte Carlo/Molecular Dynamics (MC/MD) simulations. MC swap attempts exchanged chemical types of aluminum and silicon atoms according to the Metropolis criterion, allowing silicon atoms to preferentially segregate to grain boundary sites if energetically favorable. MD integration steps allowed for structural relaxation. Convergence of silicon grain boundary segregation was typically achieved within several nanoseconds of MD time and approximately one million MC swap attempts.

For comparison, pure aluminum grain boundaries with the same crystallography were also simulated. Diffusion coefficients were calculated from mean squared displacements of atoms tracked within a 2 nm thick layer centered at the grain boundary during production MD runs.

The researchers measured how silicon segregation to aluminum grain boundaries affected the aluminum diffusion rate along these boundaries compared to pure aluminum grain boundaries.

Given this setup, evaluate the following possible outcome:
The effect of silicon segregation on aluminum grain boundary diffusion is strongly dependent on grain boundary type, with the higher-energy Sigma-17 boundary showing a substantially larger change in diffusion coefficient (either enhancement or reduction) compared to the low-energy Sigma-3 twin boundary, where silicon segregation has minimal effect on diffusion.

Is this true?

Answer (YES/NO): NO